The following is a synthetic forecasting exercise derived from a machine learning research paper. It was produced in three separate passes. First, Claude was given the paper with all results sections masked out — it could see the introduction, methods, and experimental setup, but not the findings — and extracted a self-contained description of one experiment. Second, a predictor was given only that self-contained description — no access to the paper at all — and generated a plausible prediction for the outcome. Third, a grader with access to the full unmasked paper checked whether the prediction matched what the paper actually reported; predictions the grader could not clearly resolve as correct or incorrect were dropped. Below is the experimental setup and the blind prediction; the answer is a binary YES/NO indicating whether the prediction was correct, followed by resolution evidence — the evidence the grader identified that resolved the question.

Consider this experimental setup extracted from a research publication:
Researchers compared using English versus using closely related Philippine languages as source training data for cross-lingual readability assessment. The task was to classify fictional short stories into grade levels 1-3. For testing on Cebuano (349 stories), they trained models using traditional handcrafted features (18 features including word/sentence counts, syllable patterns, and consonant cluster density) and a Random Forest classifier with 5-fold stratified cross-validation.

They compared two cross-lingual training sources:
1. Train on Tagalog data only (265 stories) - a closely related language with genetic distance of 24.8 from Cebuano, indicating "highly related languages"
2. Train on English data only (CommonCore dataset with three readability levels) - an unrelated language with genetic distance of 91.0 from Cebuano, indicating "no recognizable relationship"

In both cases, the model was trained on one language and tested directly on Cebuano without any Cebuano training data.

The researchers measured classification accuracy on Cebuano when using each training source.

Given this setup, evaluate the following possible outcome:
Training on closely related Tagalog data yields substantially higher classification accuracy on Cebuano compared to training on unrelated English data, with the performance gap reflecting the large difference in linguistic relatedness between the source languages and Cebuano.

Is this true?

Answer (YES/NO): YES